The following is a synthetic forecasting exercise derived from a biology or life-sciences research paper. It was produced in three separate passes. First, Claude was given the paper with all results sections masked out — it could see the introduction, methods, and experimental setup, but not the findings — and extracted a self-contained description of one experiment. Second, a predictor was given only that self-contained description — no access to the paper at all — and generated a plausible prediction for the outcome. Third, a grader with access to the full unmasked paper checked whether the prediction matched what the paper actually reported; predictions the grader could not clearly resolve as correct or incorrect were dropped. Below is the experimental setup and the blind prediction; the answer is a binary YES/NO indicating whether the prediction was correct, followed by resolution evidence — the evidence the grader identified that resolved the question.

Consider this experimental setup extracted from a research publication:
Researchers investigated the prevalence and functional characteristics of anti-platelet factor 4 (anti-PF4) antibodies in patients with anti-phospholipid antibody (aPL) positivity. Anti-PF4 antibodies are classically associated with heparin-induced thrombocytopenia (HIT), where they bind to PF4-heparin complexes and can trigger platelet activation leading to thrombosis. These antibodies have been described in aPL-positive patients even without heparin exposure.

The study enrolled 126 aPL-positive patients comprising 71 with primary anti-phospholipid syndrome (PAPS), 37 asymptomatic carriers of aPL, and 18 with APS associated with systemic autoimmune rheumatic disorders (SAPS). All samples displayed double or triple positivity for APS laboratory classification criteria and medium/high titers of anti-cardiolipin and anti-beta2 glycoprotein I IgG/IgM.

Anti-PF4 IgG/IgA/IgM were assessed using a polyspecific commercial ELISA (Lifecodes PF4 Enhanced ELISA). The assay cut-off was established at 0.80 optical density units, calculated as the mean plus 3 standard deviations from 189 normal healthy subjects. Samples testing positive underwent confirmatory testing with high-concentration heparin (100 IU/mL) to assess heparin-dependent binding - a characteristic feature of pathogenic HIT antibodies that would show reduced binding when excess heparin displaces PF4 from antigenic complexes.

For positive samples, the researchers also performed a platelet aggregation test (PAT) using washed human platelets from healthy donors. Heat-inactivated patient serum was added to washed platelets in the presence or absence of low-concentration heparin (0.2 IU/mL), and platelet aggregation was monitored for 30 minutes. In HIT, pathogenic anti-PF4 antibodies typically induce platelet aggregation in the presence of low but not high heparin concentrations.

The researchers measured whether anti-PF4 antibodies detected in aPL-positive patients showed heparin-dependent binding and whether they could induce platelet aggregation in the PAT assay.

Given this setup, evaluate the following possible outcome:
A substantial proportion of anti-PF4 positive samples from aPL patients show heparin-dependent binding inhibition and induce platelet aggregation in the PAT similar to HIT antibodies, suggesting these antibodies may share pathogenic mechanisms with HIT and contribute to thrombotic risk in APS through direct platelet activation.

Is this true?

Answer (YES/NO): NO